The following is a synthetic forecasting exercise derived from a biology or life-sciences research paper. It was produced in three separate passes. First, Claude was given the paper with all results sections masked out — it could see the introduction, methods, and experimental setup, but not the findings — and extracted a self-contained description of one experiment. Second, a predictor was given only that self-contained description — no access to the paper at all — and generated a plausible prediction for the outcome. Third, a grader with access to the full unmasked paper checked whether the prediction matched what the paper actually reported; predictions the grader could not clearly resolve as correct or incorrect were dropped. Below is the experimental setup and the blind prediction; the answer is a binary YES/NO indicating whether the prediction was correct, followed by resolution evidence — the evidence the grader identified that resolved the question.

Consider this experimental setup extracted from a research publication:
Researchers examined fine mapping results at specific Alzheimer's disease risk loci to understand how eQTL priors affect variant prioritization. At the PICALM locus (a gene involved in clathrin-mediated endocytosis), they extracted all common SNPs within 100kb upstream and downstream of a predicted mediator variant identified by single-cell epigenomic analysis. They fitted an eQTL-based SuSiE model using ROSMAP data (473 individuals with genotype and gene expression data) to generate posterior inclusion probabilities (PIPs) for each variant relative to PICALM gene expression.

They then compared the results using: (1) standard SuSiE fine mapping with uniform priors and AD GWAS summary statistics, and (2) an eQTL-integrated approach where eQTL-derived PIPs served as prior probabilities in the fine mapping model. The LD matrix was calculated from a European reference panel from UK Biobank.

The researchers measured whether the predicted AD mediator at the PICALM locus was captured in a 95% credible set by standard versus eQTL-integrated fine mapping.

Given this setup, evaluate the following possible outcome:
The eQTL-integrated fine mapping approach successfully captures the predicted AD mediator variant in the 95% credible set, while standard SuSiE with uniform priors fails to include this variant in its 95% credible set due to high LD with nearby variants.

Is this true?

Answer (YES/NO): YES